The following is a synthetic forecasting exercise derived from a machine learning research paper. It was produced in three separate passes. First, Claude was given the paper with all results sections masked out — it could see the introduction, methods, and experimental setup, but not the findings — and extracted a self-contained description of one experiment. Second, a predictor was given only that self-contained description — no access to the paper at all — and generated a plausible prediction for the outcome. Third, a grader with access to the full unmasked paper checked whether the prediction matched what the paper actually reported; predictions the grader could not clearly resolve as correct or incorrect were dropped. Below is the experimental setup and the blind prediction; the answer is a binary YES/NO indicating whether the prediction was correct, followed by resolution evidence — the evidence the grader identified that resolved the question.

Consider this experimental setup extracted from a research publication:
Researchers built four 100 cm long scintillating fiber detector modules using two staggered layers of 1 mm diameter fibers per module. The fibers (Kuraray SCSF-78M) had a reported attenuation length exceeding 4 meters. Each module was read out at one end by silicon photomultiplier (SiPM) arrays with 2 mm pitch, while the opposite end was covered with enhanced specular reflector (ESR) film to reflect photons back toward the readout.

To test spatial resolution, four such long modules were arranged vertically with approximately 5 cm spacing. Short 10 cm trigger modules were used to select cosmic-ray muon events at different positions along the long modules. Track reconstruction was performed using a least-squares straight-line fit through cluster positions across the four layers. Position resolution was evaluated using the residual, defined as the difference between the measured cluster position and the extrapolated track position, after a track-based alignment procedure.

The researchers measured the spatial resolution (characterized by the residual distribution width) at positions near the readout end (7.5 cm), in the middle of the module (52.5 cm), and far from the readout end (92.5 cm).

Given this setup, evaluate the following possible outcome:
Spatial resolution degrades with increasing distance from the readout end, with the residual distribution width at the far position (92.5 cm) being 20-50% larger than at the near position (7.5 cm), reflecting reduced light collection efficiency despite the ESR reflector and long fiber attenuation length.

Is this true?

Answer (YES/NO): NO